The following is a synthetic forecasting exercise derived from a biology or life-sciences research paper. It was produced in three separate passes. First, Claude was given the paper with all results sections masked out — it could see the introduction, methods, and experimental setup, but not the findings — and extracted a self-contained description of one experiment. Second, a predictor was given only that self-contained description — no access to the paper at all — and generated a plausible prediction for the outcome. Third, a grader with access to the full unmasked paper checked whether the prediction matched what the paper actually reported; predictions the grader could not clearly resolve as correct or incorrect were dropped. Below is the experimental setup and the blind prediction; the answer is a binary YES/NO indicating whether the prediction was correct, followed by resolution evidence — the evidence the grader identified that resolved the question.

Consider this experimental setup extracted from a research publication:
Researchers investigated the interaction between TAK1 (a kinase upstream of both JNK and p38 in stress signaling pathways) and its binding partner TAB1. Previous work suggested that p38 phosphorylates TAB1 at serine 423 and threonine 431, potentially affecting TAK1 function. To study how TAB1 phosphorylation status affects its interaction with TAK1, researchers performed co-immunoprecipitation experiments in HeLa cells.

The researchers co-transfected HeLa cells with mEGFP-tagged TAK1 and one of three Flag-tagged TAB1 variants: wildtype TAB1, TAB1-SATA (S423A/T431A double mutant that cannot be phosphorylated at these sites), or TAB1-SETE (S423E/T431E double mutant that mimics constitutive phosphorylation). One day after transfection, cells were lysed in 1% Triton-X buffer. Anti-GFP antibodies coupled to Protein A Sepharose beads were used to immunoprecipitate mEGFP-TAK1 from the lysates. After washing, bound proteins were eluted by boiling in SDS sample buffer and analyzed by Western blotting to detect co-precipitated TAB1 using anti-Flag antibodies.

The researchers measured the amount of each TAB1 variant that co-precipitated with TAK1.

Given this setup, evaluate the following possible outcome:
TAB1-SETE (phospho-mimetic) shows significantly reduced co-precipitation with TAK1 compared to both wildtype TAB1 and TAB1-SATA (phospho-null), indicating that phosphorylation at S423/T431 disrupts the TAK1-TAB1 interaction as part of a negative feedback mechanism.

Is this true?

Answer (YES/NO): NO